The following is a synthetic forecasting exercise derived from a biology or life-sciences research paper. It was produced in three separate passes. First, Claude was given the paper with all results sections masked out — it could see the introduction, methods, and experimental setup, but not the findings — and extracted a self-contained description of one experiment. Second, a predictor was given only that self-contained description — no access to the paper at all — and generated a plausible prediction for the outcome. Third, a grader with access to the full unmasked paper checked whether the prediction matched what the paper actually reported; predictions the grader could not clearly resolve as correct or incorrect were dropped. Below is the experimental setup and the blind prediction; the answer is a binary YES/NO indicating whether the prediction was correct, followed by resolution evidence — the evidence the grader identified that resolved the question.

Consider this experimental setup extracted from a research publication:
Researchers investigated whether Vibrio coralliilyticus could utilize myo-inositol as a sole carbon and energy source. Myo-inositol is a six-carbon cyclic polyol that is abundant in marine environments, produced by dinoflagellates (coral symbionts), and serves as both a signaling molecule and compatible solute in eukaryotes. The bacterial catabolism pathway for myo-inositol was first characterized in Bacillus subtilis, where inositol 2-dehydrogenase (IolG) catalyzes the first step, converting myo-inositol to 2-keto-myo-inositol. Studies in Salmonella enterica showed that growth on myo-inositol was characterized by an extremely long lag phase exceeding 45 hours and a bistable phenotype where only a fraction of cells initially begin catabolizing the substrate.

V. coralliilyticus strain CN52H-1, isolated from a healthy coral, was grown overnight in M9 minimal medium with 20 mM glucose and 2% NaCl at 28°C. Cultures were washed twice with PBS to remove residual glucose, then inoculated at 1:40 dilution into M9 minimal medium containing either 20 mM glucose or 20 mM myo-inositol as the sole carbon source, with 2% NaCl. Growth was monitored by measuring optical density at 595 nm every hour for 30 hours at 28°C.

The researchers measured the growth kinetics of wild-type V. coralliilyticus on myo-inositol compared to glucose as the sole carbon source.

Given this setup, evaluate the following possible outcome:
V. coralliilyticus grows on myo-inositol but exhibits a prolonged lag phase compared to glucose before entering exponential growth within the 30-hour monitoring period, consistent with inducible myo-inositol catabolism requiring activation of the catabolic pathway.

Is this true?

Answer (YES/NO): YES